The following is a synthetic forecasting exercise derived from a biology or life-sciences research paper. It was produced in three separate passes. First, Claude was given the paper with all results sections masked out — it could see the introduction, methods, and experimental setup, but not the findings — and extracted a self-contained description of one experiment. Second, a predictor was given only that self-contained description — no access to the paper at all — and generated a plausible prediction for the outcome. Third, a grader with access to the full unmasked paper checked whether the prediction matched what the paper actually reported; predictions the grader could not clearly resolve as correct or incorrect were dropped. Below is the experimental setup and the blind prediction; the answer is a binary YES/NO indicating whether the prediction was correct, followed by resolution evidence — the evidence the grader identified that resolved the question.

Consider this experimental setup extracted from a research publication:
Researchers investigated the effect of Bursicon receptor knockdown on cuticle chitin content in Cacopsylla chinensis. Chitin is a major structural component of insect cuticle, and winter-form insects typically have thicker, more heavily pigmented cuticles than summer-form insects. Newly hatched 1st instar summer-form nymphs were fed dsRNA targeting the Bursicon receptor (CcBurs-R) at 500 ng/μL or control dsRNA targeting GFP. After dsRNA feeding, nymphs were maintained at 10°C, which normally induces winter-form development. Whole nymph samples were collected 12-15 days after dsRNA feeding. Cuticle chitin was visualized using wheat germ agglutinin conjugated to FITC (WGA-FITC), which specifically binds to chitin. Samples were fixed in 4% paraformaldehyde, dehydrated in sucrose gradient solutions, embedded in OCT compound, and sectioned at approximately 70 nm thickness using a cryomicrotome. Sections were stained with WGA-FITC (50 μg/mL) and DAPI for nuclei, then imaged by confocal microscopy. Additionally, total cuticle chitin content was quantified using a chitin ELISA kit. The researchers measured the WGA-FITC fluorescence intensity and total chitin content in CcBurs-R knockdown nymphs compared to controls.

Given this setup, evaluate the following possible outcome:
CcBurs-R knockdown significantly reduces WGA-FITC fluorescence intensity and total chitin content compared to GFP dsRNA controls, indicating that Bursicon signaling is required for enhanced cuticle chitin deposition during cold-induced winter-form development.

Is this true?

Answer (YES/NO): YES